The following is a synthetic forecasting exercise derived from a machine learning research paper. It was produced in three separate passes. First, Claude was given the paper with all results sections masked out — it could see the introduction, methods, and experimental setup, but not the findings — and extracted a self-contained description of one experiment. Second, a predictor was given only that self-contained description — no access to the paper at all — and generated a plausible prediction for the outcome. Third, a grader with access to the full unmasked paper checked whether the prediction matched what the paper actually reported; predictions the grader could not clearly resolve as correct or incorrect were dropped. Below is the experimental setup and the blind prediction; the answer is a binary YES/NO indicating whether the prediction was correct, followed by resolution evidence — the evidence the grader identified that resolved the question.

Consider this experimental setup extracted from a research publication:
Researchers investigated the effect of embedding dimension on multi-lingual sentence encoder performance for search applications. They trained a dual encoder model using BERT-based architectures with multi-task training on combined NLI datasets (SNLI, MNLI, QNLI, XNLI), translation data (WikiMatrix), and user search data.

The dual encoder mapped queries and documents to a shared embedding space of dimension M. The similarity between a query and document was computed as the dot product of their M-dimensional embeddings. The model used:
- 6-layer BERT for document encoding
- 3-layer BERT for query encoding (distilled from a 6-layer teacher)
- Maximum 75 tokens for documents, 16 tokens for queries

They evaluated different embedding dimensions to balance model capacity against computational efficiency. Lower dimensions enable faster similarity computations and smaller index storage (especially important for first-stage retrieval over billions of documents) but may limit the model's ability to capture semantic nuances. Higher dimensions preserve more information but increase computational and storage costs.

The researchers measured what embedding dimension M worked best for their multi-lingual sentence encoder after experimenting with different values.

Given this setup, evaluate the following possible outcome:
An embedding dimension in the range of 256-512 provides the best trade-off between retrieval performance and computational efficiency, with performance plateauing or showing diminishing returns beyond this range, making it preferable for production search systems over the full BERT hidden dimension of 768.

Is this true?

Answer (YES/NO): NO